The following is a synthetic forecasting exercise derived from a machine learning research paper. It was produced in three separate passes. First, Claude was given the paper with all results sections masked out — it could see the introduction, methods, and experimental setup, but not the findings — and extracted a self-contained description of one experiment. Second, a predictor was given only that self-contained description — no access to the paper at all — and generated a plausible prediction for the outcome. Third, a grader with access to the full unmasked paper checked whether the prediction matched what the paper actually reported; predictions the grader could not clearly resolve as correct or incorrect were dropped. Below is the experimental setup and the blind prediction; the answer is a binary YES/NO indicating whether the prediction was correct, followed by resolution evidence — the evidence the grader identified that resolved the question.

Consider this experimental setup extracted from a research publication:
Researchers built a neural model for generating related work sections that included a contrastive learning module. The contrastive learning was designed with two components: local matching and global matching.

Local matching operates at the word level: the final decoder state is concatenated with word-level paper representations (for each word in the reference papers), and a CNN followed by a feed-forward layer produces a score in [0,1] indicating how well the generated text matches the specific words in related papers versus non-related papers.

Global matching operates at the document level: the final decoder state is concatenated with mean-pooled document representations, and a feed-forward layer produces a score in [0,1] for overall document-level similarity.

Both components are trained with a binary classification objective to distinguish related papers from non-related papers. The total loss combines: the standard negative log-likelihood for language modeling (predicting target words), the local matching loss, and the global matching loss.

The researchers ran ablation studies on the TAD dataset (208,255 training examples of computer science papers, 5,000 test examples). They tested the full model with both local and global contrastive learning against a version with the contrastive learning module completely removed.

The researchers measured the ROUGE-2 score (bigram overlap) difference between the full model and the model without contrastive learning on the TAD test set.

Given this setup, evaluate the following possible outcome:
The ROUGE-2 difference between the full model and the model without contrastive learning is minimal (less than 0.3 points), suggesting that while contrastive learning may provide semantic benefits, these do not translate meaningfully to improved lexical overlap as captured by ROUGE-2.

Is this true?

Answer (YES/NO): NO